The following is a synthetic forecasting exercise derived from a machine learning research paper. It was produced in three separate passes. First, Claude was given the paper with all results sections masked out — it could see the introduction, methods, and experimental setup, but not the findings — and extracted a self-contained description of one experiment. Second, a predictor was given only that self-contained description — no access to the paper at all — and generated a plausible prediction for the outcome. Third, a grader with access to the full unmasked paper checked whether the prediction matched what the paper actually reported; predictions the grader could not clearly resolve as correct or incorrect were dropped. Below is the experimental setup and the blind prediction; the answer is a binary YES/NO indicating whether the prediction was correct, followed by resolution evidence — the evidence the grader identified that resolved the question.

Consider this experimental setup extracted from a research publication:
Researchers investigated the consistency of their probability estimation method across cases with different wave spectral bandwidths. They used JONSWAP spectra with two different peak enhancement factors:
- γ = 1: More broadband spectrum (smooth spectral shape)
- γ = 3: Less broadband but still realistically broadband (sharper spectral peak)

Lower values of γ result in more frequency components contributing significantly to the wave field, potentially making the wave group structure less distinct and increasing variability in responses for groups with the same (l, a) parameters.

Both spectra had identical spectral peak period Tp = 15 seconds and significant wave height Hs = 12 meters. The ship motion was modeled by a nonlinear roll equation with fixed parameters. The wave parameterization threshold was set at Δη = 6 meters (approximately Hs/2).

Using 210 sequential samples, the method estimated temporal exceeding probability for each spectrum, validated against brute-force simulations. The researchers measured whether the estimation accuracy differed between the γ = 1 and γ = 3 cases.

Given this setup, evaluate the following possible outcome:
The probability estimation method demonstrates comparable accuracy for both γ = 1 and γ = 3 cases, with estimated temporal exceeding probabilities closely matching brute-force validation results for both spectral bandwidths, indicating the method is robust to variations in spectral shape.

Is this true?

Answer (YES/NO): NO